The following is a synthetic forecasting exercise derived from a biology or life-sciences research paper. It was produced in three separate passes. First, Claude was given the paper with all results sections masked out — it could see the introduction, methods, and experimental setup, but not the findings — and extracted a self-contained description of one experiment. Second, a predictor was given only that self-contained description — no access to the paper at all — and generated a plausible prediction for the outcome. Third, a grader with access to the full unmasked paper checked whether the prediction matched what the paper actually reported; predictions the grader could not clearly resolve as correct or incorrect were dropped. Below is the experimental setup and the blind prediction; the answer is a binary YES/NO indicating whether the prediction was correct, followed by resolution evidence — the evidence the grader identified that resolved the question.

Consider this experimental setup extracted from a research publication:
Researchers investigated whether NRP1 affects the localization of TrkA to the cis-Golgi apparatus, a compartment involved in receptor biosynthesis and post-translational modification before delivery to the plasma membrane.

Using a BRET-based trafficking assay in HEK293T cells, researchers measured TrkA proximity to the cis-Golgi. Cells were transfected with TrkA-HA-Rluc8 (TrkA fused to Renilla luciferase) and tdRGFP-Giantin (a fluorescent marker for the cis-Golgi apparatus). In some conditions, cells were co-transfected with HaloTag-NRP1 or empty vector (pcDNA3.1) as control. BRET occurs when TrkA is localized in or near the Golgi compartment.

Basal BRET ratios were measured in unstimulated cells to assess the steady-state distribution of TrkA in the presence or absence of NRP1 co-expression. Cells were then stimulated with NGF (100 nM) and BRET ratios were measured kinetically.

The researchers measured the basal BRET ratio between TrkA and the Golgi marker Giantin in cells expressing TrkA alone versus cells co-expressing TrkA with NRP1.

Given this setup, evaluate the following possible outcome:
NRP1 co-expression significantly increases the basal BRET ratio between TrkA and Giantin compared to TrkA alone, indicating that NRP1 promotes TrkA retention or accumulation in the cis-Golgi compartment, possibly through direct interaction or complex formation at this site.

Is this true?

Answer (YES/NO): NO